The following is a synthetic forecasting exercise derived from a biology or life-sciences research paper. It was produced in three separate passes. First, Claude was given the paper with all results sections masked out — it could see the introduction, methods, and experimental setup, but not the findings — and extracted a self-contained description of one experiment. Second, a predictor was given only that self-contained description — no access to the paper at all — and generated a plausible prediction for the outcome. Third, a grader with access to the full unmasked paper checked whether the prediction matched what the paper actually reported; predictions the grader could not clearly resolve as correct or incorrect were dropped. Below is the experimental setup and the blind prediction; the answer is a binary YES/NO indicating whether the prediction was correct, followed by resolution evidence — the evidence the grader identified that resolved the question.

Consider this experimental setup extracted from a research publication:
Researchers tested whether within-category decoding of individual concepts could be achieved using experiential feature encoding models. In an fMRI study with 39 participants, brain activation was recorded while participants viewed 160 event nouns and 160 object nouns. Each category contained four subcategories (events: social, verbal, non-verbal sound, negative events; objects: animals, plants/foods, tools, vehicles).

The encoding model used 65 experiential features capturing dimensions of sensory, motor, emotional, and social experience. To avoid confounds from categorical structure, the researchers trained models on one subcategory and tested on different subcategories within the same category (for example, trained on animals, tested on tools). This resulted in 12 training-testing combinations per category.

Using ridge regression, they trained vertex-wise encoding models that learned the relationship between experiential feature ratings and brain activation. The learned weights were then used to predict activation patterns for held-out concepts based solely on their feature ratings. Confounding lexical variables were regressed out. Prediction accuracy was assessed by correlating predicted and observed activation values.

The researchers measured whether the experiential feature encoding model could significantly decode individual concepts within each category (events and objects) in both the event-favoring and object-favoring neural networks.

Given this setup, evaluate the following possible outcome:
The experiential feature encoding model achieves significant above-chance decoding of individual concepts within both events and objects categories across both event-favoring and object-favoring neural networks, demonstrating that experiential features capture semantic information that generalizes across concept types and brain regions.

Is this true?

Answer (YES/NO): YES